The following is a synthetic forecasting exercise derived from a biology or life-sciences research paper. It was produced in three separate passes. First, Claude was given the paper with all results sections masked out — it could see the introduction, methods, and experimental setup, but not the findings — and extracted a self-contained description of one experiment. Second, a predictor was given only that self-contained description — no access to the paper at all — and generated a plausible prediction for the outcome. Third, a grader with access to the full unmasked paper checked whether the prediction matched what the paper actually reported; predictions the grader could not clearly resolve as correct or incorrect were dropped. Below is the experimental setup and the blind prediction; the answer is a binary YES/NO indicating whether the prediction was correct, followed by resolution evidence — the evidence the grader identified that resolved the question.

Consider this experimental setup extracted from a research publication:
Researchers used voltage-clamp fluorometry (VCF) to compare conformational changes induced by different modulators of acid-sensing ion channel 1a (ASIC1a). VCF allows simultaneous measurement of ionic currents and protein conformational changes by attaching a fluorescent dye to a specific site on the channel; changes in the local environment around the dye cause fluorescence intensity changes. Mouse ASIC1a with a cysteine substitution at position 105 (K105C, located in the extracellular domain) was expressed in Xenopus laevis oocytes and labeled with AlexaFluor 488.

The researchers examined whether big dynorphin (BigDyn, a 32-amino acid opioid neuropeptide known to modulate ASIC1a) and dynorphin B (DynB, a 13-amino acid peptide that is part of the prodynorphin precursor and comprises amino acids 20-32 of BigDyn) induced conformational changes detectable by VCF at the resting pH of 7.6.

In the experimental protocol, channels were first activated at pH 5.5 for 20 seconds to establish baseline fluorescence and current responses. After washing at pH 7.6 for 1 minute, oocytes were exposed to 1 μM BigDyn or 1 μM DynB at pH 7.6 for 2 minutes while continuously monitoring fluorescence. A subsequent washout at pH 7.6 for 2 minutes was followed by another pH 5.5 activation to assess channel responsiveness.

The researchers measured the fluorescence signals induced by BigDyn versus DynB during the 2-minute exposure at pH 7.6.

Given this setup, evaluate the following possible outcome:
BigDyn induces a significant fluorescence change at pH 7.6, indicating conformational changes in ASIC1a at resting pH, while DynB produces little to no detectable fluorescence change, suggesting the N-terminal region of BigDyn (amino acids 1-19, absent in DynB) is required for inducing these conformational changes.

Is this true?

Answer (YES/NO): YES